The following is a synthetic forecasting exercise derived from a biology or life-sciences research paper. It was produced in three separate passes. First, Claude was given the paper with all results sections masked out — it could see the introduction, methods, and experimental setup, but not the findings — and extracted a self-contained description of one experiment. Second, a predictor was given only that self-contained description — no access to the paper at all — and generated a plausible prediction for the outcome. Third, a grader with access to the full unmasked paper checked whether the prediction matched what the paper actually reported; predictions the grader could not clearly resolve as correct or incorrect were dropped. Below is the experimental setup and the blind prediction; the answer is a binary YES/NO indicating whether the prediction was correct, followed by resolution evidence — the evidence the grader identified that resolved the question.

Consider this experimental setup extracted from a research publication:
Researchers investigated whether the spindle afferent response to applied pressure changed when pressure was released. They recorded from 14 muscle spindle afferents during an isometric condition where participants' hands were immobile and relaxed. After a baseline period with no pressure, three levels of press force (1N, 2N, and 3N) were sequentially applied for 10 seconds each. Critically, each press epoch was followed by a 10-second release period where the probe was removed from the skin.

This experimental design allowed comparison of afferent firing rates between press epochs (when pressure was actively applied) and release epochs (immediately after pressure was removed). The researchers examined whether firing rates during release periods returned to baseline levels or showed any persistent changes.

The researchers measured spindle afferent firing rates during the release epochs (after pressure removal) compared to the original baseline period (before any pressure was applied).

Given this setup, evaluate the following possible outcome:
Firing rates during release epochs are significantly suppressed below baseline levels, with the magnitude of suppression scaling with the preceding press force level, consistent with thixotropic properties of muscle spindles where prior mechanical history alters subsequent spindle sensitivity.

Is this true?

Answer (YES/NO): YES